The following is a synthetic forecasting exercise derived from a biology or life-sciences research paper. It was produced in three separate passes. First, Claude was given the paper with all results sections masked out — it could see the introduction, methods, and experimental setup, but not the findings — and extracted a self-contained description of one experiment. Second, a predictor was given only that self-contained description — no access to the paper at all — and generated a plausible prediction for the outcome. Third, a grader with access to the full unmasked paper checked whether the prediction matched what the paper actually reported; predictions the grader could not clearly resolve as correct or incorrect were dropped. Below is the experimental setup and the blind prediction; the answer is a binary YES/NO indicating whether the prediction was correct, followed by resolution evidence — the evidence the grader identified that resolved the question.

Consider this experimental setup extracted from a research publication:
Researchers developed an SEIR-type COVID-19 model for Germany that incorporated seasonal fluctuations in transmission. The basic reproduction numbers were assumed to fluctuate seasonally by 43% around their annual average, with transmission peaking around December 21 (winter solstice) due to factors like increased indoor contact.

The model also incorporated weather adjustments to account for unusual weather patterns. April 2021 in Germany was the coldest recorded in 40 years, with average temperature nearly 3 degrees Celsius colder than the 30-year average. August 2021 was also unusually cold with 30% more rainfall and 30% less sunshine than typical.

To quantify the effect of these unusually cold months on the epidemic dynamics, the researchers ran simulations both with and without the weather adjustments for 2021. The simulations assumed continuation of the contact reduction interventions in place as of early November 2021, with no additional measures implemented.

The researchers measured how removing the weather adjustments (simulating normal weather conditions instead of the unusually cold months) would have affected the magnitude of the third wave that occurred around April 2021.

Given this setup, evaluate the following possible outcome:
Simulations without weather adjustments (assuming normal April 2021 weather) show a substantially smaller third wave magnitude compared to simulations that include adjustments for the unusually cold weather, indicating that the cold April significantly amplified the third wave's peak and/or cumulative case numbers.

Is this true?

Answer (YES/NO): YES